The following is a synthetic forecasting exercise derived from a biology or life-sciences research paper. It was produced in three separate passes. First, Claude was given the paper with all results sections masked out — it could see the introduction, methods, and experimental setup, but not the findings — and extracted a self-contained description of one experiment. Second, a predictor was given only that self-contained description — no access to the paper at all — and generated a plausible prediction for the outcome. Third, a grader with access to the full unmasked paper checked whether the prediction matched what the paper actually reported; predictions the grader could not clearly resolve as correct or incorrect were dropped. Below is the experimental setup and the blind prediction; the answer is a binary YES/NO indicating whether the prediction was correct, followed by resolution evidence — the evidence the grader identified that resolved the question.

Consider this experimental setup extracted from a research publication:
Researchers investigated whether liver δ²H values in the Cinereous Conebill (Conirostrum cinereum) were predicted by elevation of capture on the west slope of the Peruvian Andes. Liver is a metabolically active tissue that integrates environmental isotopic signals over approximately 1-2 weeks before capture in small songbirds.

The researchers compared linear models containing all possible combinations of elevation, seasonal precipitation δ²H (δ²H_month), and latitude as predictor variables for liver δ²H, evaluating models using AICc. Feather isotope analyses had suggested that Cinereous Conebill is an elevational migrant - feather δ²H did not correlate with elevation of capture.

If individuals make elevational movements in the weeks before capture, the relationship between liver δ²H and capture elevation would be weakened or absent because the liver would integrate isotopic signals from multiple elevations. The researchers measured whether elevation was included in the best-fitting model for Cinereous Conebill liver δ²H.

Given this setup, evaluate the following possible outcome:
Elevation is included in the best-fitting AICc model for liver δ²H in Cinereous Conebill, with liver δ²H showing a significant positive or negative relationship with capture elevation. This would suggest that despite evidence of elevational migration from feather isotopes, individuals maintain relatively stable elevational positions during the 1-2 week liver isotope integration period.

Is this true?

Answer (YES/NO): NO